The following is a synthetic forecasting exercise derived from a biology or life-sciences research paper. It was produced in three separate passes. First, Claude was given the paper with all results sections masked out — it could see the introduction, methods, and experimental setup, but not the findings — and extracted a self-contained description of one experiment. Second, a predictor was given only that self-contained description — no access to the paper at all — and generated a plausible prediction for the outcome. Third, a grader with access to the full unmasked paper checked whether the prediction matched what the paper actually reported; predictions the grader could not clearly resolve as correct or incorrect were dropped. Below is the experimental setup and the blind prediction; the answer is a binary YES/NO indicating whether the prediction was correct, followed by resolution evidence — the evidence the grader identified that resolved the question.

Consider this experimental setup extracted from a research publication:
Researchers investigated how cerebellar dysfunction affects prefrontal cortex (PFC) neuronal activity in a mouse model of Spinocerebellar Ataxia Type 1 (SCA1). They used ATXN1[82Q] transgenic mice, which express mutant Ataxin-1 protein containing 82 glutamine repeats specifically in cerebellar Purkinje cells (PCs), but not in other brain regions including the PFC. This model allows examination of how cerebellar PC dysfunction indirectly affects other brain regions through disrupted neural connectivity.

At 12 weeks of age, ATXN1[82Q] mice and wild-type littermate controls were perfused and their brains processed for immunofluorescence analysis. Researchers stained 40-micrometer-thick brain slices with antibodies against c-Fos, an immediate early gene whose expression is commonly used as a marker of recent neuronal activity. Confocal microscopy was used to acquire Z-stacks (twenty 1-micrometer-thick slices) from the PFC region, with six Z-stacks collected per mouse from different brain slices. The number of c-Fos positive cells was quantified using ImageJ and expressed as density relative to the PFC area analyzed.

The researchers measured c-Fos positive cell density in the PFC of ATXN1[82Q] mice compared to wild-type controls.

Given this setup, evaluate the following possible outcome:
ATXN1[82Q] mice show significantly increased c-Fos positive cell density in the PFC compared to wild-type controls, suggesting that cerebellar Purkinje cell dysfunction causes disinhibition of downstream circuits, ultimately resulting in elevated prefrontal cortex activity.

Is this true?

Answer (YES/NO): NO